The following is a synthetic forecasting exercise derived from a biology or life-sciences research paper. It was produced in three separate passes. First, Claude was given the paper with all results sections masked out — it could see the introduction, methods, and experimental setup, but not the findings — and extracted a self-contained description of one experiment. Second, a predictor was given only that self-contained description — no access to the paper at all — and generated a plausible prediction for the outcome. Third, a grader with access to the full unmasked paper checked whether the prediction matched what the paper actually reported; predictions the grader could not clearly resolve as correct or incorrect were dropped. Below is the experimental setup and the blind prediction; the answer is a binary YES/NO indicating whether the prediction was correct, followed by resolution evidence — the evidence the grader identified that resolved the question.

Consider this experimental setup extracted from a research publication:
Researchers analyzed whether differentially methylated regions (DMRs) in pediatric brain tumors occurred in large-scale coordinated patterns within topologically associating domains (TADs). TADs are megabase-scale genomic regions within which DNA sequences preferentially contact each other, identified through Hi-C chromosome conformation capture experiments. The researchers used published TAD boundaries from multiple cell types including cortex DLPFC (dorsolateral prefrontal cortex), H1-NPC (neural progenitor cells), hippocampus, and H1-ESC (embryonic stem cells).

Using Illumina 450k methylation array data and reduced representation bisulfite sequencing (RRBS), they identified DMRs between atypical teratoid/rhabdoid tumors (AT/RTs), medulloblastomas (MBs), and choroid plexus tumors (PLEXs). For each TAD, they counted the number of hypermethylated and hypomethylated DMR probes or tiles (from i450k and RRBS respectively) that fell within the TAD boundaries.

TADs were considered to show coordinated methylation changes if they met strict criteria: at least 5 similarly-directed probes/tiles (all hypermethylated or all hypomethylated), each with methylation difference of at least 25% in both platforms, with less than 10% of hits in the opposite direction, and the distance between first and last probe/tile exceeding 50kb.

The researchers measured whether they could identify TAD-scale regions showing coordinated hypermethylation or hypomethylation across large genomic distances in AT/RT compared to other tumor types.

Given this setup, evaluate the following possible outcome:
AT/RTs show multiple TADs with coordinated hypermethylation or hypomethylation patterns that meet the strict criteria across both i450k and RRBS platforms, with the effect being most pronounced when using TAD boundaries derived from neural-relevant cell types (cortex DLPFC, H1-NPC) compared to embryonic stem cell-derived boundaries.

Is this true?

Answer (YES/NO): NO